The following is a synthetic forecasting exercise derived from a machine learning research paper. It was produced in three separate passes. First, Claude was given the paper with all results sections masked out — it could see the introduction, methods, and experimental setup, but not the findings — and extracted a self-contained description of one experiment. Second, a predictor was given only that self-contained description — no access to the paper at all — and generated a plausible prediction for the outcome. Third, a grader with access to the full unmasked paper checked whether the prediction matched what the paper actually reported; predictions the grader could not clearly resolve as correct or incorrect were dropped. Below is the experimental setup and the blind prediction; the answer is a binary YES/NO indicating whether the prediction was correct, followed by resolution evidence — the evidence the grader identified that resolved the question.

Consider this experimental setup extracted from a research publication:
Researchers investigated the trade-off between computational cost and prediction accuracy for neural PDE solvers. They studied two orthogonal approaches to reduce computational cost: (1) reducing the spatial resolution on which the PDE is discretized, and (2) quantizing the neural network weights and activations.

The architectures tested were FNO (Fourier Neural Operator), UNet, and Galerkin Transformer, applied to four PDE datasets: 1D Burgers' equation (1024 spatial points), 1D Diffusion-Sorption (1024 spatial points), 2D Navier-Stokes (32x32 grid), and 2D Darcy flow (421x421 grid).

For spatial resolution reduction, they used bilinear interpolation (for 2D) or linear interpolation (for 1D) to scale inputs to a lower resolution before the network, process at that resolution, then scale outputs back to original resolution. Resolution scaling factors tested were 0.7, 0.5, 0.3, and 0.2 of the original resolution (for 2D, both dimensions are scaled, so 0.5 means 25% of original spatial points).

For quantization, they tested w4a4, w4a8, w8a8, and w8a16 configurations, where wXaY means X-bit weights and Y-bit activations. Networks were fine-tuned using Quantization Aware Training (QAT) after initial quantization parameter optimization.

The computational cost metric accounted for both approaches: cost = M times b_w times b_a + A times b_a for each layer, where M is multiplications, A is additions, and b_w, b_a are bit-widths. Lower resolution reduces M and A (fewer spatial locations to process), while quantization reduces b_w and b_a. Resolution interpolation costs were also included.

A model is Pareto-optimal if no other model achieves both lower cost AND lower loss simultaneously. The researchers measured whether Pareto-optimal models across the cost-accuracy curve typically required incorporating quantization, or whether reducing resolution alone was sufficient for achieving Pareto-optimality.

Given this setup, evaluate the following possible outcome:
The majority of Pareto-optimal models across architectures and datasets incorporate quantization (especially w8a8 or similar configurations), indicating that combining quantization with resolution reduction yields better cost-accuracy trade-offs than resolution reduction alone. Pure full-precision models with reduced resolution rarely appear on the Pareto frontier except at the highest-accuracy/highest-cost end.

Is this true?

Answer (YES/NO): YES